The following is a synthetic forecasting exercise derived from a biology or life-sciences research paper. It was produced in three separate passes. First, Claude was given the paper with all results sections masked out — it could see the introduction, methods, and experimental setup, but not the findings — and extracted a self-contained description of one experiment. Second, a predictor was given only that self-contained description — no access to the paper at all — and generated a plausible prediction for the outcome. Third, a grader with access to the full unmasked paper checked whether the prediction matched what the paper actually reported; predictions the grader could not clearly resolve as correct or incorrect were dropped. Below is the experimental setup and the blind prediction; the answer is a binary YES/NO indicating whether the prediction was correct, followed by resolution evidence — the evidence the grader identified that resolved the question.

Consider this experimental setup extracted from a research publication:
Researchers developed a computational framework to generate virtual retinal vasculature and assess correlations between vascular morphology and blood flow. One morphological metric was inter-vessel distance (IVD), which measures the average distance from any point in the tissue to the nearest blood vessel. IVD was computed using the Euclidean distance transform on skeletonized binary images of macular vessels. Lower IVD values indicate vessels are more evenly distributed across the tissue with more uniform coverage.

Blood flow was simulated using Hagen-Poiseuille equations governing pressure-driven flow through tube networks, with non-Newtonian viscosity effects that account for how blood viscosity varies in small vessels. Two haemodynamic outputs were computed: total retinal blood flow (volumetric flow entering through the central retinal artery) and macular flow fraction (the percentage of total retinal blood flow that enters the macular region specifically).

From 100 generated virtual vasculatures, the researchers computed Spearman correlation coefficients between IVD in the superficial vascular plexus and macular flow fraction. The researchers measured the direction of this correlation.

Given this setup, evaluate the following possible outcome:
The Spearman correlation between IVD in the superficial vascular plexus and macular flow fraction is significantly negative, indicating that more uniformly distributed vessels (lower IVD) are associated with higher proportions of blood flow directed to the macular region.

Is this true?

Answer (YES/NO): NO